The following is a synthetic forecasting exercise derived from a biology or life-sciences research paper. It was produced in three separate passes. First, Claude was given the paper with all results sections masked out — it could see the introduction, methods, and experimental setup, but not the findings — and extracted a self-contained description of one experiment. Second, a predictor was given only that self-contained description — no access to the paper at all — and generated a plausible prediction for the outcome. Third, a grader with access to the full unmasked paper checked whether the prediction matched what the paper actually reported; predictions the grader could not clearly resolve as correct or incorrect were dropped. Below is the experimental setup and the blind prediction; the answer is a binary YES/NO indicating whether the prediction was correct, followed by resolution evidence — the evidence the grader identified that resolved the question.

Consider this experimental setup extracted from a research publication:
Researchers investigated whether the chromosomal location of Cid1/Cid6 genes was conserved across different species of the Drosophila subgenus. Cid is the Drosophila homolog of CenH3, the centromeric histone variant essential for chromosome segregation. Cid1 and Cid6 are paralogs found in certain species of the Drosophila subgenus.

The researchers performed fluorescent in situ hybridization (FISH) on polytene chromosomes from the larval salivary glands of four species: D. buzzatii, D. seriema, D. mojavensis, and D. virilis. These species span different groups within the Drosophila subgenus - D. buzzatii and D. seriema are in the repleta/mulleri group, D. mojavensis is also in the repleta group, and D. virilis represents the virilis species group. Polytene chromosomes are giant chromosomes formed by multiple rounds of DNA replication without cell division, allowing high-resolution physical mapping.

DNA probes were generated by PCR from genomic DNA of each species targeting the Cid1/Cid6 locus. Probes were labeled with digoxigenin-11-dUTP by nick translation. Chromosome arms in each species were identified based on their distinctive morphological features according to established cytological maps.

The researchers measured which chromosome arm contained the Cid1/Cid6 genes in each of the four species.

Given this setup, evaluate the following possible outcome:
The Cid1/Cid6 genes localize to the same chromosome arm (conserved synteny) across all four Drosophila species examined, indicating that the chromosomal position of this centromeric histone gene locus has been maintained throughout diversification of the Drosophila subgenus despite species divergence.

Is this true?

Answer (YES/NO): NO